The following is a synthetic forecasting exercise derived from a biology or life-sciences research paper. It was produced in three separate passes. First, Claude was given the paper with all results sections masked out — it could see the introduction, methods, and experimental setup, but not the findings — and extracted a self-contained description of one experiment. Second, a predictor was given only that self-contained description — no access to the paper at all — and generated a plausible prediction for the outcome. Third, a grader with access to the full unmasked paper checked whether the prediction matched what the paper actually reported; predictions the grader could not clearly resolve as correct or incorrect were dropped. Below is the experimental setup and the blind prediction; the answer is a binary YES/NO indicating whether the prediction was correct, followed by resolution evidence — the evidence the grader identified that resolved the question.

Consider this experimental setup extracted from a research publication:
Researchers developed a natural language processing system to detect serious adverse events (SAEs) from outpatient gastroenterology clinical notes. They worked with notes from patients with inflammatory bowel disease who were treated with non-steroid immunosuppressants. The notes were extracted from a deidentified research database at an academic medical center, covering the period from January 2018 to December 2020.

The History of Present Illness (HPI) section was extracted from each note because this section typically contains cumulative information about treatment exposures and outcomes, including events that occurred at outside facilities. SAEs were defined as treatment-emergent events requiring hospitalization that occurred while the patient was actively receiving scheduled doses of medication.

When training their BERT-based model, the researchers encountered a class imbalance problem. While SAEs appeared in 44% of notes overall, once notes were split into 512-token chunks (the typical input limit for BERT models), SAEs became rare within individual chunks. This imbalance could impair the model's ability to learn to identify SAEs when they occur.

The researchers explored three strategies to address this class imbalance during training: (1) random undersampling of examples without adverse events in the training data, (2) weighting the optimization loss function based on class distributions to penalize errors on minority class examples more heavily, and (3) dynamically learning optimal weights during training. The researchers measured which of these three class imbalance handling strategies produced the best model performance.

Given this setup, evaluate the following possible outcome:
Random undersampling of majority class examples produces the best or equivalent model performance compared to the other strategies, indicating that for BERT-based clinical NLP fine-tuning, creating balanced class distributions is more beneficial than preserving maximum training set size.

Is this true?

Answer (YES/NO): YES